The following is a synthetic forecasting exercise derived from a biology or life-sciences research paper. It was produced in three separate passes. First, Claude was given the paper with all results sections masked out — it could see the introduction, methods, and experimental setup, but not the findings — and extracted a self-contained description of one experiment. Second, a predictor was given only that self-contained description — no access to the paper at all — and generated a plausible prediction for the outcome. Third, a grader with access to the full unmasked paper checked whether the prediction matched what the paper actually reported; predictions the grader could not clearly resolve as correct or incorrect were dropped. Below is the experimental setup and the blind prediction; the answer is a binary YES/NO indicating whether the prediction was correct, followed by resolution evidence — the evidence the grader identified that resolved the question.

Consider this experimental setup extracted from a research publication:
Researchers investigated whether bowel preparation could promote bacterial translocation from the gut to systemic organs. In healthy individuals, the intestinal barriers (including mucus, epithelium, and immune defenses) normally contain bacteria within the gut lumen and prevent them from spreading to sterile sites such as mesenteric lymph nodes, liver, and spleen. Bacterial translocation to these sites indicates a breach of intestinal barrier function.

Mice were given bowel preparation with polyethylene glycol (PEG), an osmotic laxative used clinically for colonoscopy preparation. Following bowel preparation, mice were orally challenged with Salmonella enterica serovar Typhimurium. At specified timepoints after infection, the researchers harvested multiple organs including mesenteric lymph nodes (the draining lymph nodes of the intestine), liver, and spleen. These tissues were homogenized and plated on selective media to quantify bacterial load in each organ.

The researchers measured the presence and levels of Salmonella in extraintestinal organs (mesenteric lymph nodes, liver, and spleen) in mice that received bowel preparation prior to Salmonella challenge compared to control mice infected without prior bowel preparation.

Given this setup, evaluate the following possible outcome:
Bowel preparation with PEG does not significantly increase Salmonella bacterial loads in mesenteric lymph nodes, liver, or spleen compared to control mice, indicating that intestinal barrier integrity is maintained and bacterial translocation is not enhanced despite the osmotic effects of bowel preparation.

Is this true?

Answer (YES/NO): NO